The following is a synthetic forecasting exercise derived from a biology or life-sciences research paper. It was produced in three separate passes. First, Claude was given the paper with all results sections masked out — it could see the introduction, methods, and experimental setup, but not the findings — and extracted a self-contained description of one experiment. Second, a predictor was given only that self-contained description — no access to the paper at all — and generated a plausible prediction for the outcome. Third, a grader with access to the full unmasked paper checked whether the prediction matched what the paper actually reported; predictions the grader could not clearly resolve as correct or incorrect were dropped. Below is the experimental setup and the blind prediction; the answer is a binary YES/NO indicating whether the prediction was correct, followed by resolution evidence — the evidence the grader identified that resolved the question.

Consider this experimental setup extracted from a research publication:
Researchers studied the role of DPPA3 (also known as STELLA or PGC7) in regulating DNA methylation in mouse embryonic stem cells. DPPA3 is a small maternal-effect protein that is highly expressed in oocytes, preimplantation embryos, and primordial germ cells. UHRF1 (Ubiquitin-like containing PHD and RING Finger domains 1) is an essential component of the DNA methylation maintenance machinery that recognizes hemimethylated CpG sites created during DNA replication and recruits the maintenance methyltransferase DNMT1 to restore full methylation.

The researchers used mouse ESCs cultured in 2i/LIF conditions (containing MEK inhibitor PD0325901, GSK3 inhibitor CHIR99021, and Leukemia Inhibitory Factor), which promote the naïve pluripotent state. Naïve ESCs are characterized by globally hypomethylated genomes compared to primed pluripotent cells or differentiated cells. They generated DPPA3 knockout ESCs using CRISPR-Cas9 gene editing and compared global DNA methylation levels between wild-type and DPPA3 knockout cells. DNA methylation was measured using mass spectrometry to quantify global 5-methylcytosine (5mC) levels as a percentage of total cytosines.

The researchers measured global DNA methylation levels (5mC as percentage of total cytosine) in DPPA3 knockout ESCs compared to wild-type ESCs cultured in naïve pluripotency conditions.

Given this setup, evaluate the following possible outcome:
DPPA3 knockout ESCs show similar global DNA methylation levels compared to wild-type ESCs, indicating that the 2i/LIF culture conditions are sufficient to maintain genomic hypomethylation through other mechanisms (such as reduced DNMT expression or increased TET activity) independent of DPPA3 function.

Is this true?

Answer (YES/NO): NO